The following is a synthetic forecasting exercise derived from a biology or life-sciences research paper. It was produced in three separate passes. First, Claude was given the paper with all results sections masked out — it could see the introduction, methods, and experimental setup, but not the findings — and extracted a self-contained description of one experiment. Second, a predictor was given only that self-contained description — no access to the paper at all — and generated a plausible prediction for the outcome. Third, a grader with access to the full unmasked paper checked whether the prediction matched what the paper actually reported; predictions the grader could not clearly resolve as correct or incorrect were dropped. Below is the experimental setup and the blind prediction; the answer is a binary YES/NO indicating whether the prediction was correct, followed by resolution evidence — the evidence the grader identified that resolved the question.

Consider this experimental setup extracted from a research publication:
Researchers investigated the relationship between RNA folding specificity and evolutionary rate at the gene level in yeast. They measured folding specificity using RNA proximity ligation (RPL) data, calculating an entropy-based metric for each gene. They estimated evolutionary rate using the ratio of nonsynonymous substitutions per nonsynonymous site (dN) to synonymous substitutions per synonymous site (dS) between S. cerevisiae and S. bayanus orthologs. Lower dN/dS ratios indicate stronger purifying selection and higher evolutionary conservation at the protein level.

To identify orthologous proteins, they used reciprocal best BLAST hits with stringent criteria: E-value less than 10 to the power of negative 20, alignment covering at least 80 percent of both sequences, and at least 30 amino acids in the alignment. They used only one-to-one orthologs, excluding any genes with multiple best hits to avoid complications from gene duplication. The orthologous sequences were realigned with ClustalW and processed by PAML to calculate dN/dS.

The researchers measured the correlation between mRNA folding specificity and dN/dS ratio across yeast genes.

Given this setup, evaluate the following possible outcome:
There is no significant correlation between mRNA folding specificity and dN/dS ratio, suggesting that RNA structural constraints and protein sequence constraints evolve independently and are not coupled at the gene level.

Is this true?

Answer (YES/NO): NO